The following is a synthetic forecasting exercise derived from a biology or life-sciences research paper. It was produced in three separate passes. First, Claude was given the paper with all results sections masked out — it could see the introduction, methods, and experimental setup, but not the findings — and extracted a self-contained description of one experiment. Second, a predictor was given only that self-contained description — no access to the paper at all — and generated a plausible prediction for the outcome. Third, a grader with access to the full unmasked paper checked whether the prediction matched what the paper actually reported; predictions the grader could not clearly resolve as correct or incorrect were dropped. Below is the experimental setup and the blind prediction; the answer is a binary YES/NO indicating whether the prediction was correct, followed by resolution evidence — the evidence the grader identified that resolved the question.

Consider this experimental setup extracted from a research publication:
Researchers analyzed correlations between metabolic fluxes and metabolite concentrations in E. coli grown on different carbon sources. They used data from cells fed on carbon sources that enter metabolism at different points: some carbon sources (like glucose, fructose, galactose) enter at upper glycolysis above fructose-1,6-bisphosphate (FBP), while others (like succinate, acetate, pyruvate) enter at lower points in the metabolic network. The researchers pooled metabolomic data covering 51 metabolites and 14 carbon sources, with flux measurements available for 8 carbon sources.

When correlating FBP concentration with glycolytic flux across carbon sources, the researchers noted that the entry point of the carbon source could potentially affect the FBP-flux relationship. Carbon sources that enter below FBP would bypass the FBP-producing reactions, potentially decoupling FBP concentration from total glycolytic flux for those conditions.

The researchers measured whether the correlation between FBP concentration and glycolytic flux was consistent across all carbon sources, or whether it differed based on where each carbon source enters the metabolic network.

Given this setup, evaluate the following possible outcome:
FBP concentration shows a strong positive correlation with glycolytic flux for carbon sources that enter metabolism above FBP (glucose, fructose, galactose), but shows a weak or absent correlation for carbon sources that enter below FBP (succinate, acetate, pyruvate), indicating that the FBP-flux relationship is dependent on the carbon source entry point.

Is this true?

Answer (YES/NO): NO